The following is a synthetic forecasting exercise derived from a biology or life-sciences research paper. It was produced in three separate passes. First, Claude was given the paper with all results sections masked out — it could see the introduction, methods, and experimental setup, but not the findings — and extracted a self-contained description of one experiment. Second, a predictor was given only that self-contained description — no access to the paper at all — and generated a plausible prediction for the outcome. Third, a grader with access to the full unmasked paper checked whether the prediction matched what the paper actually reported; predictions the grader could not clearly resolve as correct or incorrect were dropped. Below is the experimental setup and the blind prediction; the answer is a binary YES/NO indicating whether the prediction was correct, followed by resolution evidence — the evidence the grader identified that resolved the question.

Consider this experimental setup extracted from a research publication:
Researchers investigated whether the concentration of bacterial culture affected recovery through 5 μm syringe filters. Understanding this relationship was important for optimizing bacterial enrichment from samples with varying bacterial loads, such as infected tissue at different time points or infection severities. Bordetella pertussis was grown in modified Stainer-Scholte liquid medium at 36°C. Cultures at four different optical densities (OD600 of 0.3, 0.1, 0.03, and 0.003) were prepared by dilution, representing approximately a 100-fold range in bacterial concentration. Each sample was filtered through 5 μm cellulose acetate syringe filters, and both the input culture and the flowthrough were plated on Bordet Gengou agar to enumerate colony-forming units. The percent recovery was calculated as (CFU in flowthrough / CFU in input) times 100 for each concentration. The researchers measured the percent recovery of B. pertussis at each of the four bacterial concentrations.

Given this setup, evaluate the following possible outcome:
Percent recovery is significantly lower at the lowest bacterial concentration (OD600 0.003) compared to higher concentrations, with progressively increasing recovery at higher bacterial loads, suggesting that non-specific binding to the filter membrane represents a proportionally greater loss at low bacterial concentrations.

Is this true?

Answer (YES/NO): NO